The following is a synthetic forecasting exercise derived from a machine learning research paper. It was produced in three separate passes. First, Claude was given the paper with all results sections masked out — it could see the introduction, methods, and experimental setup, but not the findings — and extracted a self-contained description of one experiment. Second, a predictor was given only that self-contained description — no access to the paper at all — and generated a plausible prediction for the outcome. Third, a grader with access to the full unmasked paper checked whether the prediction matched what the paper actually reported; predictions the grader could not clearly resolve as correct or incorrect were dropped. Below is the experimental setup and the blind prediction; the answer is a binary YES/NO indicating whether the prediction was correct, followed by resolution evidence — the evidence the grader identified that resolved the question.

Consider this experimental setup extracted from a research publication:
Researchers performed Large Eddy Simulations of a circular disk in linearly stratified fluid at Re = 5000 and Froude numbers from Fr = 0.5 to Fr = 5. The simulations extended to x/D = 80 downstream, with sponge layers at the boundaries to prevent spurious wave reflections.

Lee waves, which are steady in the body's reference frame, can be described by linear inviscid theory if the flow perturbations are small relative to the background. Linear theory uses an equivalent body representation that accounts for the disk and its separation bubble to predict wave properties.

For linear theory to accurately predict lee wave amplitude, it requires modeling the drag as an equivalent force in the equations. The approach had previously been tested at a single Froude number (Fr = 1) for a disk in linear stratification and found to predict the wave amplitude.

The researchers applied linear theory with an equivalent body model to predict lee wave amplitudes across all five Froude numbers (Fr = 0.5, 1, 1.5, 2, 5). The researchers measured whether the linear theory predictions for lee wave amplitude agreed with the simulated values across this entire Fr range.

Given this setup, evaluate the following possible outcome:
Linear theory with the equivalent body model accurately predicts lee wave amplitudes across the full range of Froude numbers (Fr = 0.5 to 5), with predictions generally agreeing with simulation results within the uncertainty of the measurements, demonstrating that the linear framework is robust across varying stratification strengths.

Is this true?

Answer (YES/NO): YES